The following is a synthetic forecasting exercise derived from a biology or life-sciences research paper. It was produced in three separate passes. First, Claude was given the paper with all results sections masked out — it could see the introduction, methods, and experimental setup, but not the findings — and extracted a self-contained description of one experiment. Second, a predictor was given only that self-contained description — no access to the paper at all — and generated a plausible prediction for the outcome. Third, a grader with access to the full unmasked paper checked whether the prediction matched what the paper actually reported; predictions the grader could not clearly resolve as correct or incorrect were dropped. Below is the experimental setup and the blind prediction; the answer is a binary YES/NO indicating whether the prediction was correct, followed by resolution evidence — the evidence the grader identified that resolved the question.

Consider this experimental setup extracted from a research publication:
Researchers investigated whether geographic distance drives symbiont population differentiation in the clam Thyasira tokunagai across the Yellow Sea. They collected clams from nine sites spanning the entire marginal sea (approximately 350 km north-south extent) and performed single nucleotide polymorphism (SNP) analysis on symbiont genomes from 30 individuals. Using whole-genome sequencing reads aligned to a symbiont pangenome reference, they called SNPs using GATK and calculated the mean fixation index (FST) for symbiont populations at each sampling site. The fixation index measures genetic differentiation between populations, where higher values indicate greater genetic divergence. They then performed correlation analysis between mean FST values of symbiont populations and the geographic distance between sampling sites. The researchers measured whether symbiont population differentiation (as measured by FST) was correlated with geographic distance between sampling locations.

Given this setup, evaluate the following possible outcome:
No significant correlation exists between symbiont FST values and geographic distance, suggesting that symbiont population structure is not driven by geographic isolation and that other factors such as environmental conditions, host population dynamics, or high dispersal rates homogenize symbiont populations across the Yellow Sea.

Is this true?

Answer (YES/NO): YES